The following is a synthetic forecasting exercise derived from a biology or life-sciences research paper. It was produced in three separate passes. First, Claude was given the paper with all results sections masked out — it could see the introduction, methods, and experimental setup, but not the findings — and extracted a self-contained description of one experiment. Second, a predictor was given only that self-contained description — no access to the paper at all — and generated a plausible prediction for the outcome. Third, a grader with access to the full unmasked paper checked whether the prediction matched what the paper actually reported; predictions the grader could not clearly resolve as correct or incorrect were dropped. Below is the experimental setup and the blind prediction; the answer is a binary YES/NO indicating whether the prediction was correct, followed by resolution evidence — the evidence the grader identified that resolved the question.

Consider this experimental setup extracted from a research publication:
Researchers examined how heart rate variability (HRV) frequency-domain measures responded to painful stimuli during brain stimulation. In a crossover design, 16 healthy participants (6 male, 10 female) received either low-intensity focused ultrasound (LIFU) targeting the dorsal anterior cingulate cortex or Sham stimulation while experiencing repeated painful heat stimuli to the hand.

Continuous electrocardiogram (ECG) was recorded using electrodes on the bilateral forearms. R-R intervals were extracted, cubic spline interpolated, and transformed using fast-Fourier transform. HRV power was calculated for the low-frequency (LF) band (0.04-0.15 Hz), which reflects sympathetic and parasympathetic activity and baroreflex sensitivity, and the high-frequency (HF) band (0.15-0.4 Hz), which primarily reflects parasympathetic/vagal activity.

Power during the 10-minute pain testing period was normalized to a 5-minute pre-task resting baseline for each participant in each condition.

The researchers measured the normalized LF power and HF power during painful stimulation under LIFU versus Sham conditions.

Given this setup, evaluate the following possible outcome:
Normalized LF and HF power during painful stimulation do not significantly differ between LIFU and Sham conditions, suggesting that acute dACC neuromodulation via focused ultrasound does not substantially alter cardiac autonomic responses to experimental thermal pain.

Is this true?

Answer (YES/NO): NO